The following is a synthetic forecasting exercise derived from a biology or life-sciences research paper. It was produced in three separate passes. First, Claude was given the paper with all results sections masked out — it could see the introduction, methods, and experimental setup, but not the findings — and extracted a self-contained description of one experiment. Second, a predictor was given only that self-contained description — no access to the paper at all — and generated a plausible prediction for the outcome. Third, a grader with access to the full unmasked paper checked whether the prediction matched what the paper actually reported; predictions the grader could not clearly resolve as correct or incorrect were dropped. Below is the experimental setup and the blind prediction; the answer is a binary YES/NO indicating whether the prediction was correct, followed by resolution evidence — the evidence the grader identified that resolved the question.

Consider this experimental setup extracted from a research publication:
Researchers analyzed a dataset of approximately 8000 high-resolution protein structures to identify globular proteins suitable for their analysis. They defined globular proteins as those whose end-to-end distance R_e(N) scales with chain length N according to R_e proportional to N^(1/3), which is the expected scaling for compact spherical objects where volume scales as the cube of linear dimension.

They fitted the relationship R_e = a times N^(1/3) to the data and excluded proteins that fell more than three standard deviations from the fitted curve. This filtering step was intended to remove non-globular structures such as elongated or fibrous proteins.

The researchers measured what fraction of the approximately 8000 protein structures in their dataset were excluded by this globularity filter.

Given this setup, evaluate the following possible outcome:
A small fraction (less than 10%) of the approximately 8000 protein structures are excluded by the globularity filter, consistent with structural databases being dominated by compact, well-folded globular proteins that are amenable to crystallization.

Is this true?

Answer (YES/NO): YES